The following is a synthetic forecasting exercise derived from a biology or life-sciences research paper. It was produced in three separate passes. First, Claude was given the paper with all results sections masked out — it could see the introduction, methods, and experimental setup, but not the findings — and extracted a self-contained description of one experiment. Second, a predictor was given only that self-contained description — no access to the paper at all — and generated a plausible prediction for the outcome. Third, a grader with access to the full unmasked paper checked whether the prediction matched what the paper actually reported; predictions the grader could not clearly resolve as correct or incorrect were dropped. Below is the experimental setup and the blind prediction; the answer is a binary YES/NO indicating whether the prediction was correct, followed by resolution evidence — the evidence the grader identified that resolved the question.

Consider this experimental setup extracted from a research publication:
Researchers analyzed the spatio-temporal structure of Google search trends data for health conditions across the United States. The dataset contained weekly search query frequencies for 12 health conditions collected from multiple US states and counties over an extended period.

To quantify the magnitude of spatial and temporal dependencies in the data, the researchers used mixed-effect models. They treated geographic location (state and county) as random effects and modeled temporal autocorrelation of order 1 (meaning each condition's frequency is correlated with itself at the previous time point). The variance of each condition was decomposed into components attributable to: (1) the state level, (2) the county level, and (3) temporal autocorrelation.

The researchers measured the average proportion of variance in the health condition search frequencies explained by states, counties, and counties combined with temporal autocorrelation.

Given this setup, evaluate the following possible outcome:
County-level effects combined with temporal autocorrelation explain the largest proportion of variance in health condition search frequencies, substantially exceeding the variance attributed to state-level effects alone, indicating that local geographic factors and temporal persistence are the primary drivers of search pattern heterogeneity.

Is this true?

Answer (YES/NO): YES